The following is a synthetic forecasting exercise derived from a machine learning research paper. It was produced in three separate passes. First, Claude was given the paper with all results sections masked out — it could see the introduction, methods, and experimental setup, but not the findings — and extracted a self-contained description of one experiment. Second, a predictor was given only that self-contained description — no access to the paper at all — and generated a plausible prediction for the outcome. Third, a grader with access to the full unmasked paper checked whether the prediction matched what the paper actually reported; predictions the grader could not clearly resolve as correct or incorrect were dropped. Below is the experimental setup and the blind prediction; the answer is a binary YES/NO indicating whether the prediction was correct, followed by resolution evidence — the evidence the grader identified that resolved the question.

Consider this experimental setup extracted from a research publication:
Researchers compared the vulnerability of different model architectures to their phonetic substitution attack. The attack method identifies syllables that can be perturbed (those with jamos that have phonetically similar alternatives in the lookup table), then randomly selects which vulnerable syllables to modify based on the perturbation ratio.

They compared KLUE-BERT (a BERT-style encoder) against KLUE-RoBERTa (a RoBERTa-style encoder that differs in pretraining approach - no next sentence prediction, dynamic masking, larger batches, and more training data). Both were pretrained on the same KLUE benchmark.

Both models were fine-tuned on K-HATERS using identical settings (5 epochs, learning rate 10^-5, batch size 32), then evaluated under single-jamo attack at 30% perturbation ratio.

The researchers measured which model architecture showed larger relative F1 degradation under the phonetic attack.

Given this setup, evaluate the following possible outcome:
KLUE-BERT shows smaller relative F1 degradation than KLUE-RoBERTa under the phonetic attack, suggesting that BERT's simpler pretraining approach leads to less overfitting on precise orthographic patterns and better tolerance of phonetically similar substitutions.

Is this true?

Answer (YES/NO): YES